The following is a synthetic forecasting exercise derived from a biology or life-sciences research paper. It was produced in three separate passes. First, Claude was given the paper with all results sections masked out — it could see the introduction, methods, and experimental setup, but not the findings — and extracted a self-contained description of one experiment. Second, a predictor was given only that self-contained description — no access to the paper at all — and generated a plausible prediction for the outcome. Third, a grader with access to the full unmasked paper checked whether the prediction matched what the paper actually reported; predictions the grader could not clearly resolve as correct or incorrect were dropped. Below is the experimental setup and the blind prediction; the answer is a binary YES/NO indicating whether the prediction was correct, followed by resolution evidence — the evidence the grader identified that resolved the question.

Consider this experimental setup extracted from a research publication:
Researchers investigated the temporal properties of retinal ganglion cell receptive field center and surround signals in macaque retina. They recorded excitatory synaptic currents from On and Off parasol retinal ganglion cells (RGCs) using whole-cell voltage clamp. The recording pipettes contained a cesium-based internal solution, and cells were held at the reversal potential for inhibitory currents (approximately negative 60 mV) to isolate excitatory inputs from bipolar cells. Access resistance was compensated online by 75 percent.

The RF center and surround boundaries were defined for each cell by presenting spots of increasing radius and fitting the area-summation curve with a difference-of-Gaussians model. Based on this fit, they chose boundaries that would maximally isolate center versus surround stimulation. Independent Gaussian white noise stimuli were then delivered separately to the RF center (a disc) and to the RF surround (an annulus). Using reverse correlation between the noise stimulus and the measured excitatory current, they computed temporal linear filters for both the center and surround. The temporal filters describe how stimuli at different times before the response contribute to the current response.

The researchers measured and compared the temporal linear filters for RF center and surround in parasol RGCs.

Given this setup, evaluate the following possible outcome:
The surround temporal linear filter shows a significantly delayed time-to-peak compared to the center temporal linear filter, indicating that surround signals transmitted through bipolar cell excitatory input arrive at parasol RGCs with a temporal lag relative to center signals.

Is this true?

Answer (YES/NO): YES